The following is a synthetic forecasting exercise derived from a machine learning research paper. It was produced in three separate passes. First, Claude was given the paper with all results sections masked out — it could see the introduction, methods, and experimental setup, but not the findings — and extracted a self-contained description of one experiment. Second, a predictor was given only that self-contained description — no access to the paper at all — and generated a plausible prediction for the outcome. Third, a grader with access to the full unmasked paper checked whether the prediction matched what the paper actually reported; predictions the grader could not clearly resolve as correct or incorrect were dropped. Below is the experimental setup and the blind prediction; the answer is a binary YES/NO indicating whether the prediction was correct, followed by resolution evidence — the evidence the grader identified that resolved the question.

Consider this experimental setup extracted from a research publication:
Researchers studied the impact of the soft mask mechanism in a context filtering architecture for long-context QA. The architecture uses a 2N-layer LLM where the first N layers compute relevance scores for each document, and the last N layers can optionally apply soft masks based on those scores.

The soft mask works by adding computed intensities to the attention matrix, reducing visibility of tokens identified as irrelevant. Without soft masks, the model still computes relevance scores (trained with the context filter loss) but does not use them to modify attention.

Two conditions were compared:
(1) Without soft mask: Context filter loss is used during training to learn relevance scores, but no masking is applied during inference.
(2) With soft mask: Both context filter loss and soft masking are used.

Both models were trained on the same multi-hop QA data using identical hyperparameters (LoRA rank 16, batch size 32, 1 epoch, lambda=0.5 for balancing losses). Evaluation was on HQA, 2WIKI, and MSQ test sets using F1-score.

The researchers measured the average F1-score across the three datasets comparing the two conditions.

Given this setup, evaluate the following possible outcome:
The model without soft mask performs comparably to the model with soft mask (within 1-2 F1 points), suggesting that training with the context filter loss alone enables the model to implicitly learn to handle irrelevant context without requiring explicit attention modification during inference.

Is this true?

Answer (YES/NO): YES